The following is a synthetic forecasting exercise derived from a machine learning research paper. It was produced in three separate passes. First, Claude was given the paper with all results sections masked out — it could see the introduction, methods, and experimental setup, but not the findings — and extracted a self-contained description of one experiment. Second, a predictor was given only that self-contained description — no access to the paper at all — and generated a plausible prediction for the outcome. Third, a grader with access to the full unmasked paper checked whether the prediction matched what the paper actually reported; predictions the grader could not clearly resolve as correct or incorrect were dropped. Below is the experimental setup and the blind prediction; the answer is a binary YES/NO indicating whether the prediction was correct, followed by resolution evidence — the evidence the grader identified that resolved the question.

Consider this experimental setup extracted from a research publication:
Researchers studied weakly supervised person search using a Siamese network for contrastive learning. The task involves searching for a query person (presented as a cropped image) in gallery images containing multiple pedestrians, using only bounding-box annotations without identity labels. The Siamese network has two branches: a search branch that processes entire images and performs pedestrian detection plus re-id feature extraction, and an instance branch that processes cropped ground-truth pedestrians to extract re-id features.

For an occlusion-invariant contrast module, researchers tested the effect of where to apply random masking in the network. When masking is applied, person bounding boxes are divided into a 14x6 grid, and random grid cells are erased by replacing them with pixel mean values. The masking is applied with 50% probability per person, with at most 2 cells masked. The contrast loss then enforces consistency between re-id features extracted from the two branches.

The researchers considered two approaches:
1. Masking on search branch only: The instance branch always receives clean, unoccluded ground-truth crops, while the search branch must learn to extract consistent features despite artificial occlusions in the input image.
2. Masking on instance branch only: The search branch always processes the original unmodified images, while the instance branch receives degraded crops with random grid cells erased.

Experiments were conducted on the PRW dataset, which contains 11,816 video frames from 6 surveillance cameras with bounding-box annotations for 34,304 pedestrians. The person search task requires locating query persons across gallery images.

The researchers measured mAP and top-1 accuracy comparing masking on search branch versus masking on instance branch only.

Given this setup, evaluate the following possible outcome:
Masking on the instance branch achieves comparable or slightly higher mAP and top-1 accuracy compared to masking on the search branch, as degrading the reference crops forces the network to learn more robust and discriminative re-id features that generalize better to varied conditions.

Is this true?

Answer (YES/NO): NO